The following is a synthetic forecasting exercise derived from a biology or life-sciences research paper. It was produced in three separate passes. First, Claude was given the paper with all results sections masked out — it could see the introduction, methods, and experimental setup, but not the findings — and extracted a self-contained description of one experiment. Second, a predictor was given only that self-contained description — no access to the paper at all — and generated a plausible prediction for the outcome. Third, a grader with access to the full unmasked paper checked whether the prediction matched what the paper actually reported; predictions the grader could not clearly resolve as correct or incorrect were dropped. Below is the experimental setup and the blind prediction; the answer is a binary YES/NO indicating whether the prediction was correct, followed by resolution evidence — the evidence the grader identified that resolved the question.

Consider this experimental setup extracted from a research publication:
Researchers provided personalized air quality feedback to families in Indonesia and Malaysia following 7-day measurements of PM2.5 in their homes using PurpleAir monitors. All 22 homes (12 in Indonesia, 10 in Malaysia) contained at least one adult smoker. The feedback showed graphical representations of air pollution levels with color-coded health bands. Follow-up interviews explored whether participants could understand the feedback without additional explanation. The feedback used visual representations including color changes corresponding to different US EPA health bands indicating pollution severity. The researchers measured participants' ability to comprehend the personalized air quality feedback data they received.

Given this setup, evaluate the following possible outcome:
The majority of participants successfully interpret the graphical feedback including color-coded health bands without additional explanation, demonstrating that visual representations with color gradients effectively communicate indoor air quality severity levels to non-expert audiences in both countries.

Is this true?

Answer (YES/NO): NO